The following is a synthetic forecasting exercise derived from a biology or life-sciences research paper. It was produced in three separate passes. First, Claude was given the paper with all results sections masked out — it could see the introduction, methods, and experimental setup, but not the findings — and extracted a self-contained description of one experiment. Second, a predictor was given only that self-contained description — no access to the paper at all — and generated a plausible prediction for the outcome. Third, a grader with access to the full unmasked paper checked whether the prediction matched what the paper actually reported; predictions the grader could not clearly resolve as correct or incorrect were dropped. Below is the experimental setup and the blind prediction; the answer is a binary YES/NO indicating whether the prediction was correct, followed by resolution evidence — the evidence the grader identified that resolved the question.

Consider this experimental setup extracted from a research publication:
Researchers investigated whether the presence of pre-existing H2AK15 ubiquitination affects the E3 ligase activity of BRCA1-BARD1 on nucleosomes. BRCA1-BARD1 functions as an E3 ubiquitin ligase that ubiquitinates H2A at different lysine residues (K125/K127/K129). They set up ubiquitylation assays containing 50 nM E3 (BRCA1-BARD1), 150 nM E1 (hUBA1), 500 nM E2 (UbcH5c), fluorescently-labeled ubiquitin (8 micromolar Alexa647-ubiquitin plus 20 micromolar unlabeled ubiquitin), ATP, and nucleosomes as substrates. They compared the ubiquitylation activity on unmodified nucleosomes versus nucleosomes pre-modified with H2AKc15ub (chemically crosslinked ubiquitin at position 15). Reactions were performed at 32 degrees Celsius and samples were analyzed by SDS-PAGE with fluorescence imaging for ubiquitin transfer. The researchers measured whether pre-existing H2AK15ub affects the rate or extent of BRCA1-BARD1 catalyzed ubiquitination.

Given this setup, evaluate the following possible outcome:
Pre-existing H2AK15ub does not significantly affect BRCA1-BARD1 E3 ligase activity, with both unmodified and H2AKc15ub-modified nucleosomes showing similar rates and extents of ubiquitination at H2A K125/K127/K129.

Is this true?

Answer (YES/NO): NO